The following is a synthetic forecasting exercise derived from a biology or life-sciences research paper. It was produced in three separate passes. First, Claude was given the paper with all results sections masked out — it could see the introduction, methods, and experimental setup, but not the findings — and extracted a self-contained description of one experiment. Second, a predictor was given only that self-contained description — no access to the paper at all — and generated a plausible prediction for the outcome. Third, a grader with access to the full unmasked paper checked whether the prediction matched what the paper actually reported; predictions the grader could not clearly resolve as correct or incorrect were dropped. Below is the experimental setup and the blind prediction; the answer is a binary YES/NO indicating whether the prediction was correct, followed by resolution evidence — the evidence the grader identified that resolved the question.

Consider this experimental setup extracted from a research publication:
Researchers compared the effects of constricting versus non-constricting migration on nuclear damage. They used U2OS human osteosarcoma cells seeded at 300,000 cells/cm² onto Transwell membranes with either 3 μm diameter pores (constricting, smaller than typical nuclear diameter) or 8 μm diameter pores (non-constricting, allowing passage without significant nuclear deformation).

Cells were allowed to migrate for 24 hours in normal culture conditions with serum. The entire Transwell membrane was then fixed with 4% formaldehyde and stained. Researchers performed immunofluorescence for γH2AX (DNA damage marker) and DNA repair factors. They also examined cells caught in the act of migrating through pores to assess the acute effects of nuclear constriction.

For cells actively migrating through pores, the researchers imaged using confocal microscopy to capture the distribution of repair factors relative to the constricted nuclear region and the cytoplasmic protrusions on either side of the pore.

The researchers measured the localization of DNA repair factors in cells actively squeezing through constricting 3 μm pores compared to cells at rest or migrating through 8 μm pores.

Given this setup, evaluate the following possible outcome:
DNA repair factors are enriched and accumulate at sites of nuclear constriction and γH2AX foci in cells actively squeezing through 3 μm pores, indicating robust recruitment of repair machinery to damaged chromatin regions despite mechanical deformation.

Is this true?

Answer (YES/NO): NO